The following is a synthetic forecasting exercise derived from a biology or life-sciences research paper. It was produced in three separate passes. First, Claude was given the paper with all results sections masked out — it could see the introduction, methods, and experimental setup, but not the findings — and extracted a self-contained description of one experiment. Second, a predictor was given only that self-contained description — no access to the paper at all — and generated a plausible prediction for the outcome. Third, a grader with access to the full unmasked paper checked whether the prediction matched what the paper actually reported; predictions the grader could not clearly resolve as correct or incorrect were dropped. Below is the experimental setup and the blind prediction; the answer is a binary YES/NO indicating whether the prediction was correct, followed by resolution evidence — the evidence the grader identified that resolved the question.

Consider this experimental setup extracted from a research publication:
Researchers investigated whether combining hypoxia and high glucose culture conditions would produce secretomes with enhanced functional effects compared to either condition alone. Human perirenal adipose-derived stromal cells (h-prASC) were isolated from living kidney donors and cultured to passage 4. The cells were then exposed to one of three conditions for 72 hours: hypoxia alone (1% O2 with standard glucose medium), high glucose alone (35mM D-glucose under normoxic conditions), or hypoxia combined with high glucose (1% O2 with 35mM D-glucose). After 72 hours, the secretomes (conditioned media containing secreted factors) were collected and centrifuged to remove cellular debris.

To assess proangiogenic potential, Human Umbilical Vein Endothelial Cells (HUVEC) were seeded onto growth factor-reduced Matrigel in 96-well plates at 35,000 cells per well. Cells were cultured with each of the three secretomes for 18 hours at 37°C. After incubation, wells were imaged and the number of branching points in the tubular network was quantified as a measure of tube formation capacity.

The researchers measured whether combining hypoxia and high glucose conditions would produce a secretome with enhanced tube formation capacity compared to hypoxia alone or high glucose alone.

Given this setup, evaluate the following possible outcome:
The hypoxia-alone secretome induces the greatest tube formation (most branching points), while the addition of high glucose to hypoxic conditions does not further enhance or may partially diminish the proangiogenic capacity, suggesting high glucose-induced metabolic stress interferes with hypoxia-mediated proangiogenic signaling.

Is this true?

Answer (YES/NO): YES